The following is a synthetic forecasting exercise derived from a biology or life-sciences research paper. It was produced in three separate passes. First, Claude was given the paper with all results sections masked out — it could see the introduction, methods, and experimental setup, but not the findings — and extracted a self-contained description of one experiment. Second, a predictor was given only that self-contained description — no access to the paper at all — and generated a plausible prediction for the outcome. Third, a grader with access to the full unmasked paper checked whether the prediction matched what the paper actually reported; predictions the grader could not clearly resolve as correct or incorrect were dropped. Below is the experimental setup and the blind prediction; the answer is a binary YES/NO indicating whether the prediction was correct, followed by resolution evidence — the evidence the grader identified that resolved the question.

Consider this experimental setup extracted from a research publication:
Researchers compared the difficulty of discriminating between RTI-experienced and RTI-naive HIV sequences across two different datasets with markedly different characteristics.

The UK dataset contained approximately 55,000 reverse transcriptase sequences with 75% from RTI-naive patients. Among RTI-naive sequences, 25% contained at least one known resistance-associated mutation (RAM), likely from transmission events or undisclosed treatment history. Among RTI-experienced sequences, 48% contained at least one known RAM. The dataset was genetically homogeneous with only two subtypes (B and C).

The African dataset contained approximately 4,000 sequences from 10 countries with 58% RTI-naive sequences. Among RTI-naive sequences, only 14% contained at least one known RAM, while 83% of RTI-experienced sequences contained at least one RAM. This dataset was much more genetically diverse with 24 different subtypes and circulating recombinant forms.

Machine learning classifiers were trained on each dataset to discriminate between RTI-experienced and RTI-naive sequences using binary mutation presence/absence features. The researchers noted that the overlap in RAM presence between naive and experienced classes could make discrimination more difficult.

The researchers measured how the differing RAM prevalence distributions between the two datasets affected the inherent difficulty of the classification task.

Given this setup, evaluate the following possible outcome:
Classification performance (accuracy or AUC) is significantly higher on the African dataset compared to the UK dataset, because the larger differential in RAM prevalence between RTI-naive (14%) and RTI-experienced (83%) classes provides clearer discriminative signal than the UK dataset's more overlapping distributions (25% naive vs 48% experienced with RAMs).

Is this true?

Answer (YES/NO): YES